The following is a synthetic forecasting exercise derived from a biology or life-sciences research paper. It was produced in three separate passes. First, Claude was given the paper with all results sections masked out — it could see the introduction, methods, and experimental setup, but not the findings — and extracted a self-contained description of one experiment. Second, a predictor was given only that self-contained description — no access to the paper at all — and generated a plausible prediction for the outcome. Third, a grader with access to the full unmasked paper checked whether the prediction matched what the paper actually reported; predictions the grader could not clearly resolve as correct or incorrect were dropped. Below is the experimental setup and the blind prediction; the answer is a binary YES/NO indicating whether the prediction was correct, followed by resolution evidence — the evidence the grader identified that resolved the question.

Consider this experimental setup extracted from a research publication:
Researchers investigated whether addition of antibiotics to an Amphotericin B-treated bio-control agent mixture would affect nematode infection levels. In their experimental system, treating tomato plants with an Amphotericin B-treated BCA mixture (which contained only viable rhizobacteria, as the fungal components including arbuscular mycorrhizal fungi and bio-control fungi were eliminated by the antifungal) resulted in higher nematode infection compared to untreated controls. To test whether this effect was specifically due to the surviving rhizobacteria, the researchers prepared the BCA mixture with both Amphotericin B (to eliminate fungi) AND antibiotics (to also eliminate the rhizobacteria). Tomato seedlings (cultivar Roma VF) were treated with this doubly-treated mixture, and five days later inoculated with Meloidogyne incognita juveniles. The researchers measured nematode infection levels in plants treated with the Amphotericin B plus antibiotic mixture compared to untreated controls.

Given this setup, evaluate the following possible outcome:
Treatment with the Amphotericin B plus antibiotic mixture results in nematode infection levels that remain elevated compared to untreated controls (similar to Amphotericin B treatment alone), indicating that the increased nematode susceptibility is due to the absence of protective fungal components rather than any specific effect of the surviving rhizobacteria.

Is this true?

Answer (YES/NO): NO